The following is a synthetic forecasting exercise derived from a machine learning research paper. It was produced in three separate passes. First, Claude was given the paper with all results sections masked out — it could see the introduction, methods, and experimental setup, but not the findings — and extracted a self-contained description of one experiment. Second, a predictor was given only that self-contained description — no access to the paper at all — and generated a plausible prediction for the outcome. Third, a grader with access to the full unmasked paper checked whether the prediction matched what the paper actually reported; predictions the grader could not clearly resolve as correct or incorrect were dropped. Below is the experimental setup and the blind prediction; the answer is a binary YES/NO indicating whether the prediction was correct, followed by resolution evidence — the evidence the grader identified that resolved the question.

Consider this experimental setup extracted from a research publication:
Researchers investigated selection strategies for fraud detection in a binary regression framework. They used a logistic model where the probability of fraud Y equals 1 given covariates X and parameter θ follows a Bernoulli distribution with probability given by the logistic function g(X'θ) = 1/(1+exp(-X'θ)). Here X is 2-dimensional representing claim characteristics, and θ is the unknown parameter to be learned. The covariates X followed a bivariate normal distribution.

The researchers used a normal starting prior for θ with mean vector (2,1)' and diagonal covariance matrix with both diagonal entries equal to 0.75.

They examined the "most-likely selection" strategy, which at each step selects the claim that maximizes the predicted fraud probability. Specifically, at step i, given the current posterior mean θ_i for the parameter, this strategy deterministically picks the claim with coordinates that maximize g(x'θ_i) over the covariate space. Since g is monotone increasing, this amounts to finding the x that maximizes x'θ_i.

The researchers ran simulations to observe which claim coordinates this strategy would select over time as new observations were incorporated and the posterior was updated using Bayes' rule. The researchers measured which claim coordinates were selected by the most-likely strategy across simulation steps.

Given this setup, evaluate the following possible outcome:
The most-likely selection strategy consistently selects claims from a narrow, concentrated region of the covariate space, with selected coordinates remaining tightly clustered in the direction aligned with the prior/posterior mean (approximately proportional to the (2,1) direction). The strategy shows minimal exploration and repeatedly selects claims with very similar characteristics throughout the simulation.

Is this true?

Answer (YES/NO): NO